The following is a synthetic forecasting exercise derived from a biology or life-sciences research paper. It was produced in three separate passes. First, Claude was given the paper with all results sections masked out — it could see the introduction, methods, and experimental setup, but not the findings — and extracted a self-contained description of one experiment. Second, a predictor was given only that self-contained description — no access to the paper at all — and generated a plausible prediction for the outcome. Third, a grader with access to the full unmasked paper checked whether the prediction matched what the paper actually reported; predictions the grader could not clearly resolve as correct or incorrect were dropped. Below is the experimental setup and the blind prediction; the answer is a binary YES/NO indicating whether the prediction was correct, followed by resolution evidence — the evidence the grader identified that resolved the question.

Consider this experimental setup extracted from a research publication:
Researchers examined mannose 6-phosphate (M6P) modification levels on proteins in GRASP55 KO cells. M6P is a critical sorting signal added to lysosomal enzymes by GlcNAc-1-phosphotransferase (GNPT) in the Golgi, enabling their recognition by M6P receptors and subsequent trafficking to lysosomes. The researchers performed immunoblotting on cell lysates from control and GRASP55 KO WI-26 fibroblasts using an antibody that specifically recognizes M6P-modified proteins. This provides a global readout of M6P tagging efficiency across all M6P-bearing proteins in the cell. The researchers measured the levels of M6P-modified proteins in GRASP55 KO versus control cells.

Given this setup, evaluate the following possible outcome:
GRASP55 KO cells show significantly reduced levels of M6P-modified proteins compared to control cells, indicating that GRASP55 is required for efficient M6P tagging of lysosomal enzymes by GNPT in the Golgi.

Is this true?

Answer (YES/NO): YES